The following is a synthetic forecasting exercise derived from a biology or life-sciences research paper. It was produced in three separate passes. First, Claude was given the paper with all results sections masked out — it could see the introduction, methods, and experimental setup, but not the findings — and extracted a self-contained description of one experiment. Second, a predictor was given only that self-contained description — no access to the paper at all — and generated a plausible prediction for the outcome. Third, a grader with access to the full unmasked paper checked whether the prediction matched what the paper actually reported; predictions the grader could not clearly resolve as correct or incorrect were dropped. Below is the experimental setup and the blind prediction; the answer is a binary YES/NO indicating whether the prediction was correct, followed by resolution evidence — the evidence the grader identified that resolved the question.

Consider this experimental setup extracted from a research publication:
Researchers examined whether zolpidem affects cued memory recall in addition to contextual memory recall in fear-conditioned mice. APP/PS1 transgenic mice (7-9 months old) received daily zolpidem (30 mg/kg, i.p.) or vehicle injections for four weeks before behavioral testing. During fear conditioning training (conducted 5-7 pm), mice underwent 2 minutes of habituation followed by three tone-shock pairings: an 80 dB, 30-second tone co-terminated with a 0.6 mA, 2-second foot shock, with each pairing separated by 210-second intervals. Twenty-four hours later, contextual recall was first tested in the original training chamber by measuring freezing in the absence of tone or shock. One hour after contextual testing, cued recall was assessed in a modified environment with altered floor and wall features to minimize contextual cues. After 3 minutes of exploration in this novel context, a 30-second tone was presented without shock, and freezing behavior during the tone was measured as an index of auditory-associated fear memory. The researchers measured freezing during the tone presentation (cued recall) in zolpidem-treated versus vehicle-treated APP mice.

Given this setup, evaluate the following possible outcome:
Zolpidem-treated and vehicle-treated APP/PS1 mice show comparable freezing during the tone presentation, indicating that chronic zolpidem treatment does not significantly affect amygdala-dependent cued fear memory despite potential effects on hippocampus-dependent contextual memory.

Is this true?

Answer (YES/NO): YES